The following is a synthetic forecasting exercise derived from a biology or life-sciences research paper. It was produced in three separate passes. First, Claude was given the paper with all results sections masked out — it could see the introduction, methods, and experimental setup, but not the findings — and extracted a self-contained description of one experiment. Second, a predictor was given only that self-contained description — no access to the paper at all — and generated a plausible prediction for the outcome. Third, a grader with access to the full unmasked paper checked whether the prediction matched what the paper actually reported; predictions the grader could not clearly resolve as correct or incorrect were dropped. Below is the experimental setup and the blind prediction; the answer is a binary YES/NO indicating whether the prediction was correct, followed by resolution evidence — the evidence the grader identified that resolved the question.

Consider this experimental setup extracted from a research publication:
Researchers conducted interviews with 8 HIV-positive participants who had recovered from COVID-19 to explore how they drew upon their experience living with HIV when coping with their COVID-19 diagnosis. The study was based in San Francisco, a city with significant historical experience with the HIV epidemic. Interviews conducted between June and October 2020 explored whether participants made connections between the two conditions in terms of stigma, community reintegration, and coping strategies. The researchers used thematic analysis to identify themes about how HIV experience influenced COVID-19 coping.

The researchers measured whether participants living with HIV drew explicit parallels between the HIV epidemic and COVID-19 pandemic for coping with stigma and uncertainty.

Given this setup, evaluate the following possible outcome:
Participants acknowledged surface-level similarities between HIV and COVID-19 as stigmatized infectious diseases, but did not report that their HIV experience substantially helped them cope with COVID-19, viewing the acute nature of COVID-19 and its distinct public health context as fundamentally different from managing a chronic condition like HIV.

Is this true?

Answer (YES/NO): NO